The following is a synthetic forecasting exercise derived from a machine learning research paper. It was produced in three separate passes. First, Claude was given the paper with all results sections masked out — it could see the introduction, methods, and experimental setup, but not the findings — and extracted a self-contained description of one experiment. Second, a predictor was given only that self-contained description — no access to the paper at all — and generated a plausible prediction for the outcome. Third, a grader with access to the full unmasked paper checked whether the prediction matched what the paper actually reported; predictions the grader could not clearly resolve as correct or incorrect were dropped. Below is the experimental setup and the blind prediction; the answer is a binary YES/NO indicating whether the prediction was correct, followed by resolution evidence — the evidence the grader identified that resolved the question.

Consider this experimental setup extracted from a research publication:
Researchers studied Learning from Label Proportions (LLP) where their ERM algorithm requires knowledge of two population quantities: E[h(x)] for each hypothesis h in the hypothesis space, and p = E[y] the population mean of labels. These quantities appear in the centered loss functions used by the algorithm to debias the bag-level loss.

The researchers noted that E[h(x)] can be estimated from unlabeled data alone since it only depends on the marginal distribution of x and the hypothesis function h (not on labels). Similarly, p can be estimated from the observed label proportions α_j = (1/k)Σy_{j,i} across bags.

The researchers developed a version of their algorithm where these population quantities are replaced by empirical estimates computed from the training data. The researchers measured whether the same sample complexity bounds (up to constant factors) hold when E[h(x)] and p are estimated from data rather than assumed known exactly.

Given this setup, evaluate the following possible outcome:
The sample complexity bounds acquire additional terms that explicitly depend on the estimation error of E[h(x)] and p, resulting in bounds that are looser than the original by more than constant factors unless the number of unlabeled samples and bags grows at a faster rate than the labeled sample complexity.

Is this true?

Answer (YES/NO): NO